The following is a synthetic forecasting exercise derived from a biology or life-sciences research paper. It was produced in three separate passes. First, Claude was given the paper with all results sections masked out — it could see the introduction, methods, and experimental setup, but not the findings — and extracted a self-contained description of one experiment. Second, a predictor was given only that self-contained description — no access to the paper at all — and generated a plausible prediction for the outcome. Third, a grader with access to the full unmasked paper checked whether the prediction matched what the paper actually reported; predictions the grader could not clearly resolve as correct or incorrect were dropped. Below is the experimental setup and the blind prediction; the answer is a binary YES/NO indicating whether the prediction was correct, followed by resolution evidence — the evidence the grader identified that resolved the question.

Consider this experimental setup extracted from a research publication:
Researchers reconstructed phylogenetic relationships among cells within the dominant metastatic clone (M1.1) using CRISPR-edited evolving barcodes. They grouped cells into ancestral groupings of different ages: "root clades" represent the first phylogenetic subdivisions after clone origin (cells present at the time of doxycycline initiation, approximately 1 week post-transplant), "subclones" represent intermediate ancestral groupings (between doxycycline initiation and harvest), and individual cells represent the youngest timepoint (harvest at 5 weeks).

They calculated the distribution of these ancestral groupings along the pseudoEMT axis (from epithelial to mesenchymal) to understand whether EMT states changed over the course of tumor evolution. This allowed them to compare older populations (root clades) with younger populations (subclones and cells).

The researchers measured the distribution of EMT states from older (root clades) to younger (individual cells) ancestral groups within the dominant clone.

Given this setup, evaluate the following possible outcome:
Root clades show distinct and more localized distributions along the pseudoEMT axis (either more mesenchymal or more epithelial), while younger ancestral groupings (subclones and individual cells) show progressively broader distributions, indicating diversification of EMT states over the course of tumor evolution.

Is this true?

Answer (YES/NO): NO